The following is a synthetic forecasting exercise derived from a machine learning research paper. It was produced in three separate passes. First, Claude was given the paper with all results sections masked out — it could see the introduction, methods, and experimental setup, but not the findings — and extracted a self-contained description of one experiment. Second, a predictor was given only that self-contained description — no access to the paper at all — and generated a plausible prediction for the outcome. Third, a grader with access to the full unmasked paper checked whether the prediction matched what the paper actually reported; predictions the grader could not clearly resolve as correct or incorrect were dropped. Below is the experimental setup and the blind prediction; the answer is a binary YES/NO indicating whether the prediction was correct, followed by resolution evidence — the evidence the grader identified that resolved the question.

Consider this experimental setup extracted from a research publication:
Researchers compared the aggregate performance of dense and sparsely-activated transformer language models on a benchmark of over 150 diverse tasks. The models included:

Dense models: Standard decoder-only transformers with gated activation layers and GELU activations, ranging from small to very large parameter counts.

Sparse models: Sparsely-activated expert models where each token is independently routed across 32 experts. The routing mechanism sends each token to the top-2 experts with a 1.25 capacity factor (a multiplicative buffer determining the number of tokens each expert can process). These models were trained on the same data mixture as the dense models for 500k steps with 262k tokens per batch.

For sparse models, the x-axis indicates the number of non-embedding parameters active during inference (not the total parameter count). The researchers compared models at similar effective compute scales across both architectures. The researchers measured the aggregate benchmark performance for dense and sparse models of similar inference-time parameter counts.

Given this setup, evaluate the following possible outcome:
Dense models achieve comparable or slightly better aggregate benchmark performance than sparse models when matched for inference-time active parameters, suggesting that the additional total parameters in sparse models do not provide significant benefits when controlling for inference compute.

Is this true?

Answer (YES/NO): NO